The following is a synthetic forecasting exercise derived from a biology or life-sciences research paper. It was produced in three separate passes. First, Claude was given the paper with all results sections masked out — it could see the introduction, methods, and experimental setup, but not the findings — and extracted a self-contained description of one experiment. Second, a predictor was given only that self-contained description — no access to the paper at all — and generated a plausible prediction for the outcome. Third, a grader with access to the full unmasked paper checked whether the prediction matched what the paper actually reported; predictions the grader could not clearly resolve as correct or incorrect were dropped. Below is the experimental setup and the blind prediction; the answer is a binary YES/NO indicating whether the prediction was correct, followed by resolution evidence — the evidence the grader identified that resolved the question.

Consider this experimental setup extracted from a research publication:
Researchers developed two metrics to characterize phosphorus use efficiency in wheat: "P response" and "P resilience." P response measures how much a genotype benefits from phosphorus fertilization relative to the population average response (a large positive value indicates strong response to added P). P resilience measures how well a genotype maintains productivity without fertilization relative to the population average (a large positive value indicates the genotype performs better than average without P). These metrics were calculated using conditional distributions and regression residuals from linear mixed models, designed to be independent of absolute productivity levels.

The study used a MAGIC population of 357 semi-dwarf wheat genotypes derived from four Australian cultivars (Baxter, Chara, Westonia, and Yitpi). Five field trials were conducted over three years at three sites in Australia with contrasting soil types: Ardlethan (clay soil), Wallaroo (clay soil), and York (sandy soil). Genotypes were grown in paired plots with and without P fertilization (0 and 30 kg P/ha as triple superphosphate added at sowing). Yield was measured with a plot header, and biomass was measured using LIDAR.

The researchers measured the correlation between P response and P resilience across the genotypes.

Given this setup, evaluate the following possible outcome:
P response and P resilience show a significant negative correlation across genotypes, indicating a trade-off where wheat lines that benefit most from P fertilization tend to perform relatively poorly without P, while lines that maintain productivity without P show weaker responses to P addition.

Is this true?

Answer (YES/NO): YES